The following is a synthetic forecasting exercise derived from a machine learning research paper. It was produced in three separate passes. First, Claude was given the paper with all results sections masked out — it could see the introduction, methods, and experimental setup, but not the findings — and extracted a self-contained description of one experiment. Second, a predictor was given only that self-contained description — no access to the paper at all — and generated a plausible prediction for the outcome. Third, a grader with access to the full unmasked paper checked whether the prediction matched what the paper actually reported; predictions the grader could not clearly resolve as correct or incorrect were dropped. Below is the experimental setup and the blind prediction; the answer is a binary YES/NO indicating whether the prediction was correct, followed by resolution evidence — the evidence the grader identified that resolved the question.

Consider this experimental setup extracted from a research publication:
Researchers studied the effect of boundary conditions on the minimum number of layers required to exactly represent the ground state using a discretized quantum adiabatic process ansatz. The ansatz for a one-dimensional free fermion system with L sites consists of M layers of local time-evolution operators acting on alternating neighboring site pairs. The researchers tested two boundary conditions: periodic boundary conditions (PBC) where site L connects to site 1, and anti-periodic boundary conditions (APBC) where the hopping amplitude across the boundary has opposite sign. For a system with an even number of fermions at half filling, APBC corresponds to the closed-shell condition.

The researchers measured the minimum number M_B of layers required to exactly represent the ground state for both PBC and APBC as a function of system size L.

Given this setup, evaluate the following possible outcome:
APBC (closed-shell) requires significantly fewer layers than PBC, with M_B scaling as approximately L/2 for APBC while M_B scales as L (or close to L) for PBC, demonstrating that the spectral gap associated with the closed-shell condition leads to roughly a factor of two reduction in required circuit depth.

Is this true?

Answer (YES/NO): NO